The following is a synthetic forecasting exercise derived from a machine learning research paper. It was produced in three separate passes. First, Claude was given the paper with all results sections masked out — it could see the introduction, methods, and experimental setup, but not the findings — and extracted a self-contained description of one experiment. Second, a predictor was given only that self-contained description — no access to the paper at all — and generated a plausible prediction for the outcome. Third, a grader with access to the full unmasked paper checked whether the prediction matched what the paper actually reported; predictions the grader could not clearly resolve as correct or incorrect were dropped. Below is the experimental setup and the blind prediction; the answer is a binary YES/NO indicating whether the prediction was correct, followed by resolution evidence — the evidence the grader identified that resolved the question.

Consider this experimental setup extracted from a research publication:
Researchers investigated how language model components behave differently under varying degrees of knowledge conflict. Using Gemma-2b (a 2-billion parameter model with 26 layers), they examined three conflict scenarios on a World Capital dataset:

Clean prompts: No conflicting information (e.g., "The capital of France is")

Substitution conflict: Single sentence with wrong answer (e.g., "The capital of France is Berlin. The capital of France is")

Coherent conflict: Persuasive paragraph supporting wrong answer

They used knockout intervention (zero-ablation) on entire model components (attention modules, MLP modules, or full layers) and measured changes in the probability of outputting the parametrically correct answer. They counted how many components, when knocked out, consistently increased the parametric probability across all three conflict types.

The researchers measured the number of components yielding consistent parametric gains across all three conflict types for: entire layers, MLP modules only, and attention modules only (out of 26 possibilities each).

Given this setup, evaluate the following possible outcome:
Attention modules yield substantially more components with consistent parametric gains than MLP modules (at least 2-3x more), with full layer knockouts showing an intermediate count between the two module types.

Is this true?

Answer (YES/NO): NO